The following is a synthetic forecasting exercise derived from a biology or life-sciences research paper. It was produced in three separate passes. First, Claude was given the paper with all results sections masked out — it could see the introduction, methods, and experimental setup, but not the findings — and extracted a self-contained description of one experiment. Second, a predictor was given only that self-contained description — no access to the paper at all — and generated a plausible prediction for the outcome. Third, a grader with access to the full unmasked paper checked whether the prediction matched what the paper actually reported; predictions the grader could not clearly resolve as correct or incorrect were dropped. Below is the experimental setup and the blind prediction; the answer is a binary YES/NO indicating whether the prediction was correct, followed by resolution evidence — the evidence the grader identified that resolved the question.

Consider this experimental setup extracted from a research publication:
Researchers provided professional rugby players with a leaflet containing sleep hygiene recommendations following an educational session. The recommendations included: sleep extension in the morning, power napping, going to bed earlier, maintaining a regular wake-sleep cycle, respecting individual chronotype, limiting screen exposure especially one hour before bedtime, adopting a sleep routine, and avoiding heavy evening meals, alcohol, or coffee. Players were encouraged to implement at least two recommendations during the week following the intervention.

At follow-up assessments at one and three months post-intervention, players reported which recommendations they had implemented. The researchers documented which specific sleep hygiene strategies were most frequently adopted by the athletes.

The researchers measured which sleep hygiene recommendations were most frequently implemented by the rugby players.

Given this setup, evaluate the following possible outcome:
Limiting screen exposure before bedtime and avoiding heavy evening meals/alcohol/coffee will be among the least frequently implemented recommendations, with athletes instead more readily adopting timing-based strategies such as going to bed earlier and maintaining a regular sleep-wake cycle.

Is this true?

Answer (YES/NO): NO